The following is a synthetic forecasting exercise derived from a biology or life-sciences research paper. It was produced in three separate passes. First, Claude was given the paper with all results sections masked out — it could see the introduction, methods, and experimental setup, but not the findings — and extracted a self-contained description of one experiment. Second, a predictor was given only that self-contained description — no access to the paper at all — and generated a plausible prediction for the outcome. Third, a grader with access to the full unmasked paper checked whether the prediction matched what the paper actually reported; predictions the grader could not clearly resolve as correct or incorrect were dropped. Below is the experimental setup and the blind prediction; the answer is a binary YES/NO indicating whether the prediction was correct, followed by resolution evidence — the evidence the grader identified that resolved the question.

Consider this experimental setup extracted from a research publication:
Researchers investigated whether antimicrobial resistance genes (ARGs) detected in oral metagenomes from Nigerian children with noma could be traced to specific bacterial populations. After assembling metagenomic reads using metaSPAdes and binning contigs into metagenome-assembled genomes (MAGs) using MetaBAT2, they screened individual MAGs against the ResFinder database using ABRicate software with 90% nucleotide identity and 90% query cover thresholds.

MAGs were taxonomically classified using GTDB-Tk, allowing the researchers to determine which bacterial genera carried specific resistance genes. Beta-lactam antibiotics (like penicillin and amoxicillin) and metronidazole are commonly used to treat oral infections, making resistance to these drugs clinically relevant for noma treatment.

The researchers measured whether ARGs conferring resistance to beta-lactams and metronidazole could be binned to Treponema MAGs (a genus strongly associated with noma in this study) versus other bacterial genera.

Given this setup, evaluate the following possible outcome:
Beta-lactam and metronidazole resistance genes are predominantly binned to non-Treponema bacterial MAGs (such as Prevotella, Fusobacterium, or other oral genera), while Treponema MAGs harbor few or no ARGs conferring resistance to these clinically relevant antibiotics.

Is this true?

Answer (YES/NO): YES